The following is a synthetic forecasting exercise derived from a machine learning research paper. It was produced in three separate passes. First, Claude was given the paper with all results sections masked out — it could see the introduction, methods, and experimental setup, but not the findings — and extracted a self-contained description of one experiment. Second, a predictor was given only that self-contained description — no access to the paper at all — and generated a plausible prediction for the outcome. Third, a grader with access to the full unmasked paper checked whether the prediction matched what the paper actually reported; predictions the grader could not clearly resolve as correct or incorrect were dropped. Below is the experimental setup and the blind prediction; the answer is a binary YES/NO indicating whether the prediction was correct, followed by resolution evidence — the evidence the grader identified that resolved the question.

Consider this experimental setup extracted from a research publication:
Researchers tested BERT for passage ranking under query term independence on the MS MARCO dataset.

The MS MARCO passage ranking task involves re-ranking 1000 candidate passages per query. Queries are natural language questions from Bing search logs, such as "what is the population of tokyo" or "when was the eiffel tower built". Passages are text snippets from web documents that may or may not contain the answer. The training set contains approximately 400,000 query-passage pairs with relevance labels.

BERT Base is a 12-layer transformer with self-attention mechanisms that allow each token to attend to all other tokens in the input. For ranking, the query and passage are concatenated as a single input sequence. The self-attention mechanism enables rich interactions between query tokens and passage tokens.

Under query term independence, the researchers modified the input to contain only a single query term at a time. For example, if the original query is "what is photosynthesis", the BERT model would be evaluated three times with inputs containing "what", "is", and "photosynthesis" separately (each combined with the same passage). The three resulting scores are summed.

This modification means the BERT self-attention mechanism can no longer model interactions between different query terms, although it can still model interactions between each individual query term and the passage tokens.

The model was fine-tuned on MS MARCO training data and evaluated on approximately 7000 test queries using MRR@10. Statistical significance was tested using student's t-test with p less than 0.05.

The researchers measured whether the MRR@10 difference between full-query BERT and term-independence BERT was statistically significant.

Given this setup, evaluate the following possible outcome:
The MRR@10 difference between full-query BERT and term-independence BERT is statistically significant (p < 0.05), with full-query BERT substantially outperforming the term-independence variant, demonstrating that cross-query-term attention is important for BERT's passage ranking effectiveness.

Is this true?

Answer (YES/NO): NO